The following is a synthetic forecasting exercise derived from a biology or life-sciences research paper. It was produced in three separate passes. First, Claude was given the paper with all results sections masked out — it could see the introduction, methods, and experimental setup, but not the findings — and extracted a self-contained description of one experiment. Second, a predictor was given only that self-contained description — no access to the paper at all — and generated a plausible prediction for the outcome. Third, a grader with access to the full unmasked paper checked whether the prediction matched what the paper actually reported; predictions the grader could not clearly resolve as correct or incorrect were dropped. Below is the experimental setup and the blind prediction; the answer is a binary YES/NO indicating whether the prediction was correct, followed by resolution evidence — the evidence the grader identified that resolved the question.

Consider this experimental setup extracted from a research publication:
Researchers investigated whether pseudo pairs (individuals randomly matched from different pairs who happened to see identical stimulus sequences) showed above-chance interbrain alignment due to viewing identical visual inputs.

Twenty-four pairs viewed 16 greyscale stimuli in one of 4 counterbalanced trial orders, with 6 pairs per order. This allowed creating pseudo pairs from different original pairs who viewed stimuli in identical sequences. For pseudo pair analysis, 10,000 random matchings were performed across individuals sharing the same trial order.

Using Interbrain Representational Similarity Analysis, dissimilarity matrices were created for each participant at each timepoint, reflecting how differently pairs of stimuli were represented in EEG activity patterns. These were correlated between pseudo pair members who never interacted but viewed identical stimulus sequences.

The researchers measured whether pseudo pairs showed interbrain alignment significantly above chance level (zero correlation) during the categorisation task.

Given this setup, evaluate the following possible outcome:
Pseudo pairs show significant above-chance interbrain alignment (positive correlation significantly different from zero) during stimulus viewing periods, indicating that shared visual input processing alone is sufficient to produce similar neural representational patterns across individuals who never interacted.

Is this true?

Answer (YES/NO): YES